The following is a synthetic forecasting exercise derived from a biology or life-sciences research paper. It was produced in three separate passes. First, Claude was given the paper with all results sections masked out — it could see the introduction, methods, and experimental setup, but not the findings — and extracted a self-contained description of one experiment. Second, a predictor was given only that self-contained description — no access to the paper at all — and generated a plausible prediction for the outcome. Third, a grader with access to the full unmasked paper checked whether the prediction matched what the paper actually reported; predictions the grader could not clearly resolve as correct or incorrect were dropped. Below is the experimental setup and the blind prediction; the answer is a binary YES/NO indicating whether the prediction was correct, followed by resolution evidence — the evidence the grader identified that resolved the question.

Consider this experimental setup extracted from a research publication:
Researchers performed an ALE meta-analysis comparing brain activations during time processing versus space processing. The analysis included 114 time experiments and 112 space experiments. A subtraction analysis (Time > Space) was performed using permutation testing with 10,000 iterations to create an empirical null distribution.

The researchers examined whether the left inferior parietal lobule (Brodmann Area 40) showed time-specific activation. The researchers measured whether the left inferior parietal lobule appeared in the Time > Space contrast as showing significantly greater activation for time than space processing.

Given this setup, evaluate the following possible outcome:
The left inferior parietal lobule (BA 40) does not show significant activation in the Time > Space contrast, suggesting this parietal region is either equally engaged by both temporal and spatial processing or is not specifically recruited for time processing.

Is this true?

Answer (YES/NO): NO